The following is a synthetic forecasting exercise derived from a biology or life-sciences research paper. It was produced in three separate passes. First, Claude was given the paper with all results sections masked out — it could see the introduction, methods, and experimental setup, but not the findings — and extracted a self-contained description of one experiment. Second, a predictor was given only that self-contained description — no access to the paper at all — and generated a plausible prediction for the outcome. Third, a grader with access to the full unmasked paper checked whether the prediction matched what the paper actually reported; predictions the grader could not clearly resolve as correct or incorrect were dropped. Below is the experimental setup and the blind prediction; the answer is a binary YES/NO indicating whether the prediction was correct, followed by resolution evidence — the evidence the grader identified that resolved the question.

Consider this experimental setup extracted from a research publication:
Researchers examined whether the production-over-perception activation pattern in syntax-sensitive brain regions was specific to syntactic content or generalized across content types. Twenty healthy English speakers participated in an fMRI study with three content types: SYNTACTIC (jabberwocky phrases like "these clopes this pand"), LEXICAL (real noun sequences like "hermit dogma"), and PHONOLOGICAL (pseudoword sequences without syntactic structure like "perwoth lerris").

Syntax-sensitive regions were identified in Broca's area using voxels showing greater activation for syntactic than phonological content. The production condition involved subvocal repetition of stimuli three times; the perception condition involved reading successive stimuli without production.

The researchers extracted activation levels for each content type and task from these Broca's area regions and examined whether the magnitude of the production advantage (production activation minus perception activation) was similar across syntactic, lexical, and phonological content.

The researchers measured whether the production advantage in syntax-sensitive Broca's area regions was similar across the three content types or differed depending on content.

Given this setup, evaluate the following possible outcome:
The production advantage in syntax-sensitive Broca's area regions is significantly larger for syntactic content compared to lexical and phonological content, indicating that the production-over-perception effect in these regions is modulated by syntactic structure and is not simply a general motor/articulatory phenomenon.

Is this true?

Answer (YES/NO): NO